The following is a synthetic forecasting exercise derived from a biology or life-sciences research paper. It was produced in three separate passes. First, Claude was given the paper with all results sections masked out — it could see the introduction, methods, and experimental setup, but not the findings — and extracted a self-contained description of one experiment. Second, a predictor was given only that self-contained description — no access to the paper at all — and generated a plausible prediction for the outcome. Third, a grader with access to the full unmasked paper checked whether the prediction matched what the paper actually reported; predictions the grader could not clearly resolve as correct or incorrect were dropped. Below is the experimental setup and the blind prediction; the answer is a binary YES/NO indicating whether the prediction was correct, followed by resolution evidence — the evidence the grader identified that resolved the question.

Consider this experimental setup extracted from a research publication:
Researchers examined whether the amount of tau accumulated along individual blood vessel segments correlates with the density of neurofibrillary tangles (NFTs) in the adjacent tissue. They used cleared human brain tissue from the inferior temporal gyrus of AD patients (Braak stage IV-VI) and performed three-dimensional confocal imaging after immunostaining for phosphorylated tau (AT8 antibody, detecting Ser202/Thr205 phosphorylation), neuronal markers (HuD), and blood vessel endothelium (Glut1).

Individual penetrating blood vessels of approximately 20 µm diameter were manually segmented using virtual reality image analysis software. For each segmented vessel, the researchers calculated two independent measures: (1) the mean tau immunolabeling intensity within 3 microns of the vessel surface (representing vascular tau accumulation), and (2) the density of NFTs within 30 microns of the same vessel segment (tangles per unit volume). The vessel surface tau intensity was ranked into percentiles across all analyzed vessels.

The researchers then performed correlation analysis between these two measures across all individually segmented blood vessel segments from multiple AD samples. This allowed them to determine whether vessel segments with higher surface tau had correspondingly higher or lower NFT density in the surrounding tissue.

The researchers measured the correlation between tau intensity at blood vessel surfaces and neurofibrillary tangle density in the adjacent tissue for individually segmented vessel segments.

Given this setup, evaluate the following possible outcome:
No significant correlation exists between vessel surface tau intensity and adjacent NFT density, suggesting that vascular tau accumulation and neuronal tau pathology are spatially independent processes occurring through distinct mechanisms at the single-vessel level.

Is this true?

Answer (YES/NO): NO